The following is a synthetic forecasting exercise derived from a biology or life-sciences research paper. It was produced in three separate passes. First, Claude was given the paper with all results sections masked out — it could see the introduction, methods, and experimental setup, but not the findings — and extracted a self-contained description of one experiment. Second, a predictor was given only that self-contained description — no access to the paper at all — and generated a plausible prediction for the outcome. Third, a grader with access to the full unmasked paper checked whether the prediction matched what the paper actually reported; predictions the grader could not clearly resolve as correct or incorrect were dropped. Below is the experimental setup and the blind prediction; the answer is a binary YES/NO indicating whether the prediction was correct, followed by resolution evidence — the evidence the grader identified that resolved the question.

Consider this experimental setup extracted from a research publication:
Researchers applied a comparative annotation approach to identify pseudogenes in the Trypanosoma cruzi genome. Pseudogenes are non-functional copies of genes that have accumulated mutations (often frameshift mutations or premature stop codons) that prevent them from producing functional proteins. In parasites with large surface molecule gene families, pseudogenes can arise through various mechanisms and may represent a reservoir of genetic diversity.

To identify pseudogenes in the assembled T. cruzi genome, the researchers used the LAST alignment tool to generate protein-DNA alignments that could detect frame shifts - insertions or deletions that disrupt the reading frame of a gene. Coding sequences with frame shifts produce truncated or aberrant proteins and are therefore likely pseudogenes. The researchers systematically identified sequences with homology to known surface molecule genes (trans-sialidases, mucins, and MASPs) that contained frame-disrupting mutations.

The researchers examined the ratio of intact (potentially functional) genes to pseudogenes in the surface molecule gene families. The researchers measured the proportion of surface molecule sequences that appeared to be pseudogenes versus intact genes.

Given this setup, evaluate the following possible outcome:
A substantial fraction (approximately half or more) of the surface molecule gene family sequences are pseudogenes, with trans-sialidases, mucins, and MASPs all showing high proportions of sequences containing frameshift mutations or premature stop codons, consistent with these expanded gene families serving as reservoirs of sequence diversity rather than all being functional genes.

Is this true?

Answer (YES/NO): NO